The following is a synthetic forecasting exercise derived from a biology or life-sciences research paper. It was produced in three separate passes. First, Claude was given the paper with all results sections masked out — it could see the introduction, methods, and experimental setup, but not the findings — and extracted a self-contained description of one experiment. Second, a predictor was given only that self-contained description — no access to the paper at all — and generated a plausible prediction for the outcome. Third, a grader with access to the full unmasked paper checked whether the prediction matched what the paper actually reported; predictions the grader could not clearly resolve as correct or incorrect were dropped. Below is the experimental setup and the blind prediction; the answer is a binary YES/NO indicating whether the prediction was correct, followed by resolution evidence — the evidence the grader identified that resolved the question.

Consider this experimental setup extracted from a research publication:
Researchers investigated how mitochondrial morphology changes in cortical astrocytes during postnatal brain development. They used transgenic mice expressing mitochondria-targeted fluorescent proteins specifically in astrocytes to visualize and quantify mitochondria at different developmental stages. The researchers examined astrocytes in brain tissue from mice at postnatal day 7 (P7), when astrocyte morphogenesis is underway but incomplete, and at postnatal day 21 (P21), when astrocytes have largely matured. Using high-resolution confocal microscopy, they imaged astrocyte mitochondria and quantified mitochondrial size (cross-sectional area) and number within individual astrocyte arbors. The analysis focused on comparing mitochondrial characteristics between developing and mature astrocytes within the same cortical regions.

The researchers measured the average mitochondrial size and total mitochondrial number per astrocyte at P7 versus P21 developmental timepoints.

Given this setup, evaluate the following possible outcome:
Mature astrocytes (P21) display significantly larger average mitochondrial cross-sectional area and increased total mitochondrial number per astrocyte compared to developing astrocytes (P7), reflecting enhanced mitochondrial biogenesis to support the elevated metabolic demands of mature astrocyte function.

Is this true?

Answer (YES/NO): NO